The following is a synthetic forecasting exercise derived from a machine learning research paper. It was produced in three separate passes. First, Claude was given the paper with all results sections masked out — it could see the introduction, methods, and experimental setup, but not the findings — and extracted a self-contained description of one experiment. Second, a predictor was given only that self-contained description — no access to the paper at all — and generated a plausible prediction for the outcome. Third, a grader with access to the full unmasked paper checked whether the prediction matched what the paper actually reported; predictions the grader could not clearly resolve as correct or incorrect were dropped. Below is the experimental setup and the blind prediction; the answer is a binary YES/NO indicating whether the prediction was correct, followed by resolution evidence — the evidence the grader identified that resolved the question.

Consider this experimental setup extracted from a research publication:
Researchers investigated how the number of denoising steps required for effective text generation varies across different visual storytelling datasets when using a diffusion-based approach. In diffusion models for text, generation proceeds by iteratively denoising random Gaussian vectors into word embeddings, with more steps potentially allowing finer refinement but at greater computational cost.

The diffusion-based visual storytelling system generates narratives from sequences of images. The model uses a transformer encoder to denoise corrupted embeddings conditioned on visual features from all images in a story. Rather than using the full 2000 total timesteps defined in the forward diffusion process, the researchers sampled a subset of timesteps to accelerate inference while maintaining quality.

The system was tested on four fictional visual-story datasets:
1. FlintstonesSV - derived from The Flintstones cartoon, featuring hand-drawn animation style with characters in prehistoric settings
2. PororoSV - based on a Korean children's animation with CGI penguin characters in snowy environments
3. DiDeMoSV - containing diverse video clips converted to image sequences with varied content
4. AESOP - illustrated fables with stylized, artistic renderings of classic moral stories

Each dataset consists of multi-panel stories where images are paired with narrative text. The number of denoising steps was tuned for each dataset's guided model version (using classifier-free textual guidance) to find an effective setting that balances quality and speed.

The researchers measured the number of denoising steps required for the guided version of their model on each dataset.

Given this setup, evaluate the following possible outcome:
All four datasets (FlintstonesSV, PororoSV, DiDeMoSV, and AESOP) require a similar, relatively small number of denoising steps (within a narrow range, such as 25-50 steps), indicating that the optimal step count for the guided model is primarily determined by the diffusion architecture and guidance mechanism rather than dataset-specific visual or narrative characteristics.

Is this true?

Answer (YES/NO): NO